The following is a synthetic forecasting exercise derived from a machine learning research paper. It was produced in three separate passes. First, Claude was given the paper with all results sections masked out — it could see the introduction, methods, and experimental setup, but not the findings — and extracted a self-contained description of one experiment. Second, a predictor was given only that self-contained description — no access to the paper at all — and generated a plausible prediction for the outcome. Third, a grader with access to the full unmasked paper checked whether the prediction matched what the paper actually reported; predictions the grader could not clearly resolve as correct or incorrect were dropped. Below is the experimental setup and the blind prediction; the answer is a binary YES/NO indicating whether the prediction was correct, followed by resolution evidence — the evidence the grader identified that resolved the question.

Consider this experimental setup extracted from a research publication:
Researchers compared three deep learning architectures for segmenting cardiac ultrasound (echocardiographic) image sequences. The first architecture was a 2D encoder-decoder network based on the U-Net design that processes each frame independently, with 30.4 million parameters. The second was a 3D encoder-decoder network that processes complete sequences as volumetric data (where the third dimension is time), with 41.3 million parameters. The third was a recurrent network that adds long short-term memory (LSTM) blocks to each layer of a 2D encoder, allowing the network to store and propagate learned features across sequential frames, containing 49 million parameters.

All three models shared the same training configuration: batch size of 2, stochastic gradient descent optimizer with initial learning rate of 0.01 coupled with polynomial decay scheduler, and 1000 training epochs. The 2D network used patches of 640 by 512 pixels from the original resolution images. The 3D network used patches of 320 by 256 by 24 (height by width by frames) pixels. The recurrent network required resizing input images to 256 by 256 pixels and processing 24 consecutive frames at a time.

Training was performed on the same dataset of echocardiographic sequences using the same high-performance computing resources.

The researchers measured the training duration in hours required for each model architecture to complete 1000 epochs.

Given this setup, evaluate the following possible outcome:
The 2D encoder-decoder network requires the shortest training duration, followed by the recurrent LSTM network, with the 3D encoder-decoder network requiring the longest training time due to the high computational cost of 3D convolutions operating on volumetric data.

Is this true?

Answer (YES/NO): NO